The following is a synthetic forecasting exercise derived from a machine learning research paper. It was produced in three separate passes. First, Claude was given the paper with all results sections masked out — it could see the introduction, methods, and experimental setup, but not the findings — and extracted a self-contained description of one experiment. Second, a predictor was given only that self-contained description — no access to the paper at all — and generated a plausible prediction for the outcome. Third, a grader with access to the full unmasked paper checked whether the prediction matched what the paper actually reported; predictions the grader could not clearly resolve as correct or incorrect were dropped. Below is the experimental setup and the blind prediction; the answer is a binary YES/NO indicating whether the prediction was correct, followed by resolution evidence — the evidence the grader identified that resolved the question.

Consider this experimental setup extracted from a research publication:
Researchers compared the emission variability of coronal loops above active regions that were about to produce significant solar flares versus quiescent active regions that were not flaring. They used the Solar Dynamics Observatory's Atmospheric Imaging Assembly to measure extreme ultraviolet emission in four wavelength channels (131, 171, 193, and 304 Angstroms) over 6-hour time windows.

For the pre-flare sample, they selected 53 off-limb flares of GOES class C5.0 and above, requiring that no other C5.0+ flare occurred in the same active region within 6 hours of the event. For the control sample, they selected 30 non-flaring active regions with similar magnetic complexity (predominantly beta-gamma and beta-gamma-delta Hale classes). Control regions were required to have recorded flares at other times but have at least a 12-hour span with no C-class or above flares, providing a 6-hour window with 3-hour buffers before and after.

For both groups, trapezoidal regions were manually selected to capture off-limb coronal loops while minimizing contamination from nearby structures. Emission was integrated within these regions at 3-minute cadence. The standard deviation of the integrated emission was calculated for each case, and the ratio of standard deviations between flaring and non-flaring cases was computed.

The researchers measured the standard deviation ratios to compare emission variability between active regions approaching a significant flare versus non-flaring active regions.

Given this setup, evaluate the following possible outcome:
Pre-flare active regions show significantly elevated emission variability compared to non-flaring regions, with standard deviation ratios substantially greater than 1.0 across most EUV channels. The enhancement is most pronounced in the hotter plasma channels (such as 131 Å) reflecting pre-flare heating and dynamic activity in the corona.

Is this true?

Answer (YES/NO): NO